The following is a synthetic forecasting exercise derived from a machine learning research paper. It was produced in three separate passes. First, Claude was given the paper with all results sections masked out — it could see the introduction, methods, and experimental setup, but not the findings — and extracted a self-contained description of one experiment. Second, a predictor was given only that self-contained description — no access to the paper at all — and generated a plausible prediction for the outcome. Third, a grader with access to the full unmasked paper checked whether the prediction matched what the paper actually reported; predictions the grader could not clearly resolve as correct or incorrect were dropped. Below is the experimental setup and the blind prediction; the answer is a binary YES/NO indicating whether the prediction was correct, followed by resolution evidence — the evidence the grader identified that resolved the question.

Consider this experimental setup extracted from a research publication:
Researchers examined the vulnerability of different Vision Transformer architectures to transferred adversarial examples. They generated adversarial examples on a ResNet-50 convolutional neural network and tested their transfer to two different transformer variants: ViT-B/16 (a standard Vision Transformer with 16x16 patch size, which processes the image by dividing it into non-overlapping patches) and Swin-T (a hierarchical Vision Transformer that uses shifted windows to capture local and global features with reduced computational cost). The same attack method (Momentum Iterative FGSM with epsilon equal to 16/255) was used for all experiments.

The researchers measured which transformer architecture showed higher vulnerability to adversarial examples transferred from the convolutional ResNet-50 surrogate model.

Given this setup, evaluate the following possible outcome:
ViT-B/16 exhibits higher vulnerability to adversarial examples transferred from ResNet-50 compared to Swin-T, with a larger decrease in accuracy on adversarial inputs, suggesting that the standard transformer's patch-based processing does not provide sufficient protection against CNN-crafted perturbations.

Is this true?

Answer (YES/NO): NO